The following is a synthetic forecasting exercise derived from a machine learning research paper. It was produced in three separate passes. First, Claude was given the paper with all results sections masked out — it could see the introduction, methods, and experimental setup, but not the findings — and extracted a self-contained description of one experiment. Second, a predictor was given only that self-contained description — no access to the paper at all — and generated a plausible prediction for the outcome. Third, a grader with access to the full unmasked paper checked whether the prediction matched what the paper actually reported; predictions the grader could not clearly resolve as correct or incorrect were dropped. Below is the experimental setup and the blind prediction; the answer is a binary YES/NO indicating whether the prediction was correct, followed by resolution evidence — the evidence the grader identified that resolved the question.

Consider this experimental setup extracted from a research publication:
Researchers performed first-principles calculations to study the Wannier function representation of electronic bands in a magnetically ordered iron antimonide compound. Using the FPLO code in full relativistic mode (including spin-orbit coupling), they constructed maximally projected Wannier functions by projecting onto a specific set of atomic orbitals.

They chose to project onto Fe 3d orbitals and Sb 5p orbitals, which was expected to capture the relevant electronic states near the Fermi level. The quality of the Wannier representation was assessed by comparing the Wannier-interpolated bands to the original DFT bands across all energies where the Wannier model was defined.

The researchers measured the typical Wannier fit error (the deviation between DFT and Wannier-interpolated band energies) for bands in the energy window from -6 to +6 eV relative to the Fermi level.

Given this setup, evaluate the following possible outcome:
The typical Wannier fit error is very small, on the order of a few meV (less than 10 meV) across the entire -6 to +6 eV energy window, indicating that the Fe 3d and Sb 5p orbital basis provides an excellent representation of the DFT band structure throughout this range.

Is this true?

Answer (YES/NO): YES